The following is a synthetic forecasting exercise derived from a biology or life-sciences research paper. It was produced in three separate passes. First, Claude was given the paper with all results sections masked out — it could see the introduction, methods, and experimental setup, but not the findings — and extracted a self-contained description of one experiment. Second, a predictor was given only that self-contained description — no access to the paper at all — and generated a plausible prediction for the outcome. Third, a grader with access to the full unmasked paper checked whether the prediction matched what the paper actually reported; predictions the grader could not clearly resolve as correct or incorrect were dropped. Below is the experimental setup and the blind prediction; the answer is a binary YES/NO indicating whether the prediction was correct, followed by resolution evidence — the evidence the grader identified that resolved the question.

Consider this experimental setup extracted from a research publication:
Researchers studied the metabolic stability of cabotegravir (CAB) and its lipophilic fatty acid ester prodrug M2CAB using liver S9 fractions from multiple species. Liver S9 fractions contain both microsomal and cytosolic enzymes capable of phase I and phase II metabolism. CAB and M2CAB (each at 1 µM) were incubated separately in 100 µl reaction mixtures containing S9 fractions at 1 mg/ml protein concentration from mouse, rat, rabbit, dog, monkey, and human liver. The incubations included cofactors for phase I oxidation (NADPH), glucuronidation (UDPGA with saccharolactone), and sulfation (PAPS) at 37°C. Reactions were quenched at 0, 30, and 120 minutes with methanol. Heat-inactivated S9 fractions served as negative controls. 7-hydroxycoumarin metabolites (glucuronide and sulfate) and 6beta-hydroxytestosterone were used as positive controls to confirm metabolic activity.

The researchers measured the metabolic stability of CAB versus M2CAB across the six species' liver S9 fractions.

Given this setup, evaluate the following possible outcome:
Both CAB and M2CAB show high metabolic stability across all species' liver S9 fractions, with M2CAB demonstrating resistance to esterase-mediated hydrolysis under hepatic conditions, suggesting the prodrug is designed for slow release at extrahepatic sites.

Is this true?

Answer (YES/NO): NO